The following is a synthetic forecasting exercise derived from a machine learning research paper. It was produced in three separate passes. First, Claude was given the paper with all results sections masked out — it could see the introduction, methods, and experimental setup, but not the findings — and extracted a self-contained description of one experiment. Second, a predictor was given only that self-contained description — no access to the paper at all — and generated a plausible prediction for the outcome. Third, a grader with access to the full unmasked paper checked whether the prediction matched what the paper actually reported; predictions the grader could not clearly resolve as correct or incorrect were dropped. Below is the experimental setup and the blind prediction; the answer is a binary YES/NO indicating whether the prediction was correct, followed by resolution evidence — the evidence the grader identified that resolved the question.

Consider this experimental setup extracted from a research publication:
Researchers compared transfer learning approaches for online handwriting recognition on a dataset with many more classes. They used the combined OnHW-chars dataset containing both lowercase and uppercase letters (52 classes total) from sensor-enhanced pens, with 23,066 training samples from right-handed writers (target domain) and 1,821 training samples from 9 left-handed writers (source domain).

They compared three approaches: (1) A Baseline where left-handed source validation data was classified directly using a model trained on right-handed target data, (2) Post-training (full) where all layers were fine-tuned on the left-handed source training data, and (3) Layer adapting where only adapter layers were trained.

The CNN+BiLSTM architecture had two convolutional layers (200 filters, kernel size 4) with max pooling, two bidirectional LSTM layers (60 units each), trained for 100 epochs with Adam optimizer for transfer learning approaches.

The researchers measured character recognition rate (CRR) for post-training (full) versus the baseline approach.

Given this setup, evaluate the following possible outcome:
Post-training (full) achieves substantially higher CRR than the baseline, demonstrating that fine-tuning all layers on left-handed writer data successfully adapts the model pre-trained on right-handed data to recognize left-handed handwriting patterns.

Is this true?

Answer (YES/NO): YES